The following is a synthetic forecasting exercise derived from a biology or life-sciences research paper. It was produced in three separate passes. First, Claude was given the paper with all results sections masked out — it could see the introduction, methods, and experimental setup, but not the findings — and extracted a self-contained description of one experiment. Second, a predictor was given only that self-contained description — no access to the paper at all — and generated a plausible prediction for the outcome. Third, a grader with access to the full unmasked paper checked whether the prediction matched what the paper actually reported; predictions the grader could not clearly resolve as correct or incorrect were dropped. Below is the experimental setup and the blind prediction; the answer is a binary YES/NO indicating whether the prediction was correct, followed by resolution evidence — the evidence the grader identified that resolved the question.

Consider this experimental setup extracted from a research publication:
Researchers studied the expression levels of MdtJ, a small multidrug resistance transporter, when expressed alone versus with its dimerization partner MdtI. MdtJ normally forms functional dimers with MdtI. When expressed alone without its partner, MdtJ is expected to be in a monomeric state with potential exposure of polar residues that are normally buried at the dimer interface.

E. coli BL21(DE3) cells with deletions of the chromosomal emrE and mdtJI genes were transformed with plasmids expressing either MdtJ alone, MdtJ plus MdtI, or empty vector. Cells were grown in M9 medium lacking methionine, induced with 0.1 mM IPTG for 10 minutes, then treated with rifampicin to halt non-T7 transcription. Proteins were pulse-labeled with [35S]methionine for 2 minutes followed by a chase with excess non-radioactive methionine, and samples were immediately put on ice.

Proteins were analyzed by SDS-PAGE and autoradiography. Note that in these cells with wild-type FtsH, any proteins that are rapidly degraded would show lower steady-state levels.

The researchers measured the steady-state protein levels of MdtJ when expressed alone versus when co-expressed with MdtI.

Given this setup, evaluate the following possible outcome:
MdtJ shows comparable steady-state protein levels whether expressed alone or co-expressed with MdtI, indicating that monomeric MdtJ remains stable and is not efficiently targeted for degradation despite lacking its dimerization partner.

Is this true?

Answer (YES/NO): NO